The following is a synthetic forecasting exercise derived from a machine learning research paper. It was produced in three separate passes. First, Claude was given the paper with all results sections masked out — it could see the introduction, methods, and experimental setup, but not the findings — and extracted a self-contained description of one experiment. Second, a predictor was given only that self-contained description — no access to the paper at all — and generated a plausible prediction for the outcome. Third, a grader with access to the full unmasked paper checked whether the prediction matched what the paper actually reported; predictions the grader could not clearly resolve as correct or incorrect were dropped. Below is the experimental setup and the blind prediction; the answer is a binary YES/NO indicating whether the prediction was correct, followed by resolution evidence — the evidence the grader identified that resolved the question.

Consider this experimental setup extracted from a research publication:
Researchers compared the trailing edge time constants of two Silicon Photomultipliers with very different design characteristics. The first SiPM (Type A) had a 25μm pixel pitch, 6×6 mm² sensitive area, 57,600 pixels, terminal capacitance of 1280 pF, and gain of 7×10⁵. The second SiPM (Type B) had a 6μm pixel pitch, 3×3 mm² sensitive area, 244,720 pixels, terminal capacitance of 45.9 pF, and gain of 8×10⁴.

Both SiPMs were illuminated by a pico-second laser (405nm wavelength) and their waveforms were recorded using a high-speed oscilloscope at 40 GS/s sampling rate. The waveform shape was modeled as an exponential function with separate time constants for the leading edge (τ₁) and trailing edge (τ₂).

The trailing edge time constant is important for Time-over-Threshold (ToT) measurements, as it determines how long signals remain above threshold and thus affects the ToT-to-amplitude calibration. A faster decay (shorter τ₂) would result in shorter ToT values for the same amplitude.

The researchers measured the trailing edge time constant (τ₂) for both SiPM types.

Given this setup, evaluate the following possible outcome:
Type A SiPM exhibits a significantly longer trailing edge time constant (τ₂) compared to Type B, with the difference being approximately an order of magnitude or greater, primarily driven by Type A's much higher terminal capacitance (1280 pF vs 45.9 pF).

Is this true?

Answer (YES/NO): YES